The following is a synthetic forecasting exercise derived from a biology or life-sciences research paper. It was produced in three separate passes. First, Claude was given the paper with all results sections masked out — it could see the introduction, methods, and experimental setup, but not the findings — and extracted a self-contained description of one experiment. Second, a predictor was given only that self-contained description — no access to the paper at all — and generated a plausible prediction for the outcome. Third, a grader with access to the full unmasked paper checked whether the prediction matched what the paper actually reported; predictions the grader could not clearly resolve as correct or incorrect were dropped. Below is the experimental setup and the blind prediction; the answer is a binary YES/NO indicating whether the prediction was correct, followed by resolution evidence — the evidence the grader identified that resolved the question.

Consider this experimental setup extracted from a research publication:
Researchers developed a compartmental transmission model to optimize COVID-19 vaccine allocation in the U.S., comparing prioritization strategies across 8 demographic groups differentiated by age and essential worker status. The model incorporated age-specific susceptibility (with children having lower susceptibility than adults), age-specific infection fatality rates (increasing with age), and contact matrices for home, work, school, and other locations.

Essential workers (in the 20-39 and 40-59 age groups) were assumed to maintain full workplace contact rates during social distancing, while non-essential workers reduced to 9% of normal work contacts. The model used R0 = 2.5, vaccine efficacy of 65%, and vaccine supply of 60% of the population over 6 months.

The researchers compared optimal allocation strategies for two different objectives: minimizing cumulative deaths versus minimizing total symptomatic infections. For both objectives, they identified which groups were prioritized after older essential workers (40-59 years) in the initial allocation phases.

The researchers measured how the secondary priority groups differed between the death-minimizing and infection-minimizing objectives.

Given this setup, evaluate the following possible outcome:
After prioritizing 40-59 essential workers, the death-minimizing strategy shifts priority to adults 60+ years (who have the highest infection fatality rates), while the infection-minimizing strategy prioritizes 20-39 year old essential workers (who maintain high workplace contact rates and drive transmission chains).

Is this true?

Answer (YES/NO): NO